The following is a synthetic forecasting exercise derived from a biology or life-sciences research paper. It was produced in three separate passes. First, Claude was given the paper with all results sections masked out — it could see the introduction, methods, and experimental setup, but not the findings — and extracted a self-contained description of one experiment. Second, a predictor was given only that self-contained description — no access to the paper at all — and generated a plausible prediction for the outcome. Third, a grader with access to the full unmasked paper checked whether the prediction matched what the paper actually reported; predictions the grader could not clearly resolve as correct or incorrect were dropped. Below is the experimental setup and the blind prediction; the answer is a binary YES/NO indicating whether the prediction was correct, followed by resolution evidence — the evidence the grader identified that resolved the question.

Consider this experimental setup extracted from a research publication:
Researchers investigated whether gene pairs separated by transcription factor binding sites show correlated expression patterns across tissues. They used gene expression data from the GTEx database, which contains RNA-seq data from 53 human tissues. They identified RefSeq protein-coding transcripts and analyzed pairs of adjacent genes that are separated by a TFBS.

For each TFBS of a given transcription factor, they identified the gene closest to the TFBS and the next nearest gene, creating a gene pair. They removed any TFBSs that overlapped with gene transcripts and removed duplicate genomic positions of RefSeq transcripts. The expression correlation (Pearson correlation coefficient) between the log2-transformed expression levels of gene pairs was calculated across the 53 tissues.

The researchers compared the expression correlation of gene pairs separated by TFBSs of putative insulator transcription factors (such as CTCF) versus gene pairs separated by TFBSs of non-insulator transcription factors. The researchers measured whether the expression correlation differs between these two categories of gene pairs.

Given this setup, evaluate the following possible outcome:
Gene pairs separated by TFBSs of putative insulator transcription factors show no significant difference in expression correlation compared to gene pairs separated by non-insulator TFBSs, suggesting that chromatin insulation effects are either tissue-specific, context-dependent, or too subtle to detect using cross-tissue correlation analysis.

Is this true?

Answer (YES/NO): NO